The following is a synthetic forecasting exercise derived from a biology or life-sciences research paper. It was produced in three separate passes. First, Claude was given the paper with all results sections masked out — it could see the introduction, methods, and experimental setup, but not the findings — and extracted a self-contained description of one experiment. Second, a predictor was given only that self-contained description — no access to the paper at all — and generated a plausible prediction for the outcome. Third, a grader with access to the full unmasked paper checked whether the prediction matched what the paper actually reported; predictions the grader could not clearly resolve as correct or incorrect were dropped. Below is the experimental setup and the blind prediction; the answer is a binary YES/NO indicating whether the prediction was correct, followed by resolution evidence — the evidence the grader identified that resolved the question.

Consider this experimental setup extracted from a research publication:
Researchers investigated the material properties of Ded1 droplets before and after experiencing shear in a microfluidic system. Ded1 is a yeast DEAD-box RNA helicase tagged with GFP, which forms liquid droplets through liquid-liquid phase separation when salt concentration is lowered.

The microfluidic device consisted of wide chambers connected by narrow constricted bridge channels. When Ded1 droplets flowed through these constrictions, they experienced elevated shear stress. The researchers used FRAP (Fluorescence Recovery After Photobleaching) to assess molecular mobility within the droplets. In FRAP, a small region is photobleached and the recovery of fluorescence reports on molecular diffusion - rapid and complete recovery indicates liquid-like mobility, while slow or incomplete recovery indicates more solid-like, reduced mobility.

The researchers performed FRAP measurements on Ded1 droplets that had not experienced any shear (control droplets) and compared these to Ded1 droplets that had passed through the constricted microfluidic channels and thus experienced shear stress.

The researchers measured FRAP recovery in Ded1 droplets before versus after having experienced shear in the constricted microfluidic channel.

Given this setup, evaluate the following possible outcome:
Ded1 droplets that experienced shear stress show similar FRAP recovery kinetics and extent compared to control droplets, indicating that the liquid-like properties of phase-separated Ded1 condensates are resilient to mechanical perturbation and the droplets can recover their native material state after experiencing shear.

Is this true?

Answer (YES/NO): NO